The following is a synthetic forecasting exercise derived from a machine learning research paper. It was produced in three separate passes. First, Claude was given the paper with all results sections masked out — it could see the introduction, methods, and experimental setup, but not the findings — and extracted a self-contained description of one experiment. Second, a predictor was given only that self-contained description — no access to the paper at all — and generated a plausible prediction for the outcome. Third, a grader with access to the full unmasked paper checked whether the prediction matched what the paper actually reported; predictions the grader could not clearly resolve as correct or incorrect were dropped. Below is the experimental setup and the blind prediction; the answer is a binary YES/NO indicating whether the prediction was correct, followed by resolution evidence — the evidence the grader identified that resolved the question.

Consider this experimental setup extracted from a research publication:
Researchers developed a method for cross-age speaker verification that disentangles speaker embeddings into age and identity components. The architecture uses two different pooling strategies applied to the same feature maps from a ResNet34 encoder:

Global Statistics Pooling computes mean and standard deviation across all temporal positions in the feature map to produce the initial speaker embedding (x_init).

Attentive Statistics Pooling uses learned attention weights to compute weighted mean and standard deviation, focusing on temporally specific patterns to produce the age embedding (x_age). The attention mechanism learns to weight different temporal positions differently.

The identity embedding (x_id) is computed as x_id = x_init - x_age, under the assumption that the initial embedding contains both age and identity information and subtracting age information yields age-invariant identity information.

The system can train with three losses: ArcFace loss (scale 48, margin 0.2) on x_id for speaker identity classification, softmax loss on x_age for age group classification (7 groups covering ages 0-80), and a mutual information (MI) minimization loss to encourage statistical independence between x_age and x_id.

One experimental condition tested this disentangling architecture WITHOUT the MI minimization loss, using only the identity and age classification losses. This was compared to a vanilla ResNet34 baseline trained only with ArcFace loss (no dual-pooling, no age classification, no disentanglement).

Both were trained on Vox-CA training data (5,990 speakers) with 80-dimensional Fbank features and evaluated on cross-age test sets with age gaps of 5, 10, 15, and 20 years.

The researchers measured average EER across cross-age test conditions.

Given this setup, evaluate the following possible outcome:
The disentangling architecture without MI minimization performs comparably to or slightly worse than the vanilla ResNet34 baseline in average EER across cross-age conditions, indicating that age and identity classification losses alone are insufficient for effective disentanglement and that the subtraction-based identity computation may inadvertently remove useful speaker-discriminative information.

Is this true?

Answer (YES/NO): YES